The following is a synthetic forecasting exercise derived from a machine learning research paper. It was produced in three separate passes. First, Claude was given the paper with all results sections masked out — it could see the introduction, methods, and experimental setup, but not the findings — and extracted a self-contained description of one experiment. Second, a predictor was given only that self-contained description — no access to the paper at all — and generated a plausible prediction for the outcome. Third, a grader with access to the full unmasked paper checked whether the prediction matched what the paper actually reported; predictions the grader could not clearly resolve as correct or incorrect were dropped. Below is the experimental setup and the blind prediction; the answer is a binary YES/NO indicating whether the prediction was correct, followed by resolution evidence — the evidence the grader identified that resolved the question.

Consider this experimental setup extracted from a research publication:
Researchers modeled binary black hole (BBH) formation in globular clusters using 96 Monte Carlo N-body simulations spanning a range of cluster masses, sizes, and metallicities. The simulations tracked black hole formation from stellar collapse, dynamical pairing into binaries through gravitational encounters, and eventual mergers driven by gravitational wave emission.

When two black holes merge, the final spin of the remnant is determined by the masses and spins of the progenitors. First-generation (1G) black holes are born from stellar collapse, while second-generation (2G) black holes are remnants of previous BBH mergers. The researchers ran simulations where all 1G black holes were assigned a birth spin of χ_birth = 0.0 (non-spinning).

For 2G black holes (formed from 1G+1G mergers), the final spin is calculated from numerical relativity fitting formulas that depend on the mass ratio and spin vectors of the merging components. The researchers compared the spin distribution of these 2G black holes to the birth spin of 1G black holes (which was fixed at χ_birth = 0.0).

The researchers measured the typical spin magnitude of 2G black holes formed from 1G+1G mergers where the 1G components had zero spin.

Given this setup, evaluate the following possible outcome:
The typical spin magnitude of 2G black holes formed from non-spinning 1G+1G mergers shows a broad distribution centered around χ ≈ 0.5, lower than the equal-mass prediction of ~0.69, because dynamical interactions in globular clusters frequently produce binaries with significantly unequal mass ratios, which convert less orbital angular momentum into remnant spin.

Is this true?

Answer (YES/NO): NO